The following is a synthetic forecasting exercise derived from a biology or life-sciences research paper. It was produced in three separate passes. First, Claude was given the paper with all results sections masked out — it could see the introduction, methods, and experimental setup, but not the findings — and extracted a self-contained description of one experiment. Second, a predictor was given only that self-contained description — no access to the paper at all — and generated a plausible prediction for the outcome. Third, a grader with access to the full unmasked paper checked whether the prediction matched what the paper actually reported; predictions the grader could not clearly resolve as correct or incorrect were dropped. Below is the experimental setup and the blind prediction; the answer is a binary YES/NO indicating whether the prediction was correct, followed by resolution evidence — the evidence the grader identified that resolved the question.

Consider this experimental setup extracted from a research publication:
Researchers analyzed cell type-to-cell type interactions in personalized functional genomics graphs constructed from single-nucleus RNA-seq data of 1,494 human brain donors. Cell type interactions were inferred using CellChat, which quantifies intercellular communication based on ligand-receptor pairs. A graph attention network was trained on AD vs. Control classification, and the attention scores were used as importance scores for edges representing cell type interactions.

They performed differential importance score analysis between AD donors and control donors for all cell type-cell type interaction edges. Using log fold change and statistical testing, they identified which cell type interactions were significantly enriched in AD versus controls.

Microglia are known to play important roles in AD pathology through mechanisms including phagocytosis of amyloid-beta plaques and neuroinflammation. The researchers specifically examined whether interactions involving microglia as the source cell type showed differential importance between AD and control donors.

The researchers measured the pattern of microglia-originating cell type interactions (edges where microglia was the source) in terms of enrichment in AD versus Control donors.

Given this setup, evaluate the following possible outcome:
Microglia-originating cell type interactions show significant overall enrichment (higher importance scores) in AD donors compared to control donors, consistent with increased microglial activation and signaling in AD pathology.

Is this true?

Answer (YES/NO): NO